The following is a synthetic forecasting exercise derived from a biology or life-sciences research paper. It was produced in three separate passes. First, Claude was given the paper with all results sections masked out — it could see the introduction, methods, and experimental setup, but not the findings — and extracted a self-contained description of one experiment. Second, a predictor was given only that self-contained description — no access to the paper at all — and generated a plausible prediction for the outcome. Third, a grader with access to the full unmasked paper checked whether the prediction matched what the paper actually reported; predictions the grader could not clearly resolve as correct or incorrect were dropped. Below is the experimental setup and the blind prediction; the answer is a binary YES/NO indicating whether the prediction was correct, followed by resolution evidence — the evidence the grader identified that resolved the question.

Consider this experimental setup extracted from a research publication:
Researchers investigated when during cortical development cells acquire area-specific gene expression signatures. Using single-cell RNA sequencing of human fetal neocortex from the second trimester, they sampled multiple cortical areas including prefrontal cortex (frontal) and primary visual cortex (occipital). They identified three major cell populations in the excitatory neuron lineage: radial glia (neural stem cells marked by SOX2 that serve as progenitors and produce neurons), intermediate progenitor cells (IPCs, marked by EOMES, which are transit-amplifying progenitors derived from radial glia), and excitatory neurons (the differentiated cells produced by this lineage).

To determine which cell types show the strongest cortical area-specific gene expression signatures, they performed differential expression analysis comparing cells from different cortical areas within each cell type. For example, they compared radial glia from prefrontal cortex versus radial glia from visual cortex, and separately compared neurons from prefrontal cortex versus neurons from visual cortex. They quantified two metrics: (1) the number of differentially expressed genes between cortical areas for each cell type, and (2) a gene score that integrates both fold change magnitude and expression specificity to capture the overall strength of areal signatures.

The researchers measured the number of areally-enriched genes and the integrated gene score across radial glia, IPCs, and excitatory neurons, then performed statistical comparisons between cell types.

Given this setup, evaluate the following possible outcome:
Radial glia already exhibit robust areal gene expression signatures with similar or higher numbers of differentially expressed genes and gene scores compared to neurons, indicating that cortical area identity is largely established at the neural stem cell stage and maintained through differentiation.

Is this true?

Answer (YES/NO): NO